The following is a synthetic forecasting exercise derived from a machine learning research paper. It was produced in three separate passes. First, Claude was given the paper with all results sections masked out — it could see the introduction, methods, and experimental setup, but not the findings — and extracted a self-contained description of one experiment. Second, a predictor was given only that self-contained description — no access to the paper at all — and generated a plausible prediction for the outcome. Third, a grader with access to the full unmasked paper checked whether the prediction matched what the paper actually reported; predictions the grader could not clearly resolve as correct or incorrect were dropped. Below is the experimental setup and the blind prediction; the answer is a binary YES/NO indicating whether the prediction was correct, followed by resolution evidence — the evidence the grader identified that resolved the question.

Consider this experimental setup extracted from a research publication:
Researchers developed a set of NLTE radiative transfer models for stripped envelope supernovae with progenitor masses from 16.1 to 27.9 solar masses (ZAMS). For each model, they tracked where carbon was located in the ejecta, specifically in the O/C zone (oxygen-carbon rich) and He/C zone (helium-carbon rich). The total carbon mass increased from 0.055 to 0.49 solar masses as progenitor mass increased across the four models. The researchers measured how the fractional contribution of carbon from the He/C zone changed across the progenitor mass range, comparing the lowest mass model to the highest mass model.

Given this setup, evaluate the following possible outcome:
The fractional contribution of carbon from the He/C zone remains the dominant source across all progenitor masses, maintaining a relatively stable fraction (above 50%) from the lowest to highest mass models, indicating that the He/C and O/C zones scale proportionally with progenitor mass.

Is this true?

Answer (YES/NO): NO